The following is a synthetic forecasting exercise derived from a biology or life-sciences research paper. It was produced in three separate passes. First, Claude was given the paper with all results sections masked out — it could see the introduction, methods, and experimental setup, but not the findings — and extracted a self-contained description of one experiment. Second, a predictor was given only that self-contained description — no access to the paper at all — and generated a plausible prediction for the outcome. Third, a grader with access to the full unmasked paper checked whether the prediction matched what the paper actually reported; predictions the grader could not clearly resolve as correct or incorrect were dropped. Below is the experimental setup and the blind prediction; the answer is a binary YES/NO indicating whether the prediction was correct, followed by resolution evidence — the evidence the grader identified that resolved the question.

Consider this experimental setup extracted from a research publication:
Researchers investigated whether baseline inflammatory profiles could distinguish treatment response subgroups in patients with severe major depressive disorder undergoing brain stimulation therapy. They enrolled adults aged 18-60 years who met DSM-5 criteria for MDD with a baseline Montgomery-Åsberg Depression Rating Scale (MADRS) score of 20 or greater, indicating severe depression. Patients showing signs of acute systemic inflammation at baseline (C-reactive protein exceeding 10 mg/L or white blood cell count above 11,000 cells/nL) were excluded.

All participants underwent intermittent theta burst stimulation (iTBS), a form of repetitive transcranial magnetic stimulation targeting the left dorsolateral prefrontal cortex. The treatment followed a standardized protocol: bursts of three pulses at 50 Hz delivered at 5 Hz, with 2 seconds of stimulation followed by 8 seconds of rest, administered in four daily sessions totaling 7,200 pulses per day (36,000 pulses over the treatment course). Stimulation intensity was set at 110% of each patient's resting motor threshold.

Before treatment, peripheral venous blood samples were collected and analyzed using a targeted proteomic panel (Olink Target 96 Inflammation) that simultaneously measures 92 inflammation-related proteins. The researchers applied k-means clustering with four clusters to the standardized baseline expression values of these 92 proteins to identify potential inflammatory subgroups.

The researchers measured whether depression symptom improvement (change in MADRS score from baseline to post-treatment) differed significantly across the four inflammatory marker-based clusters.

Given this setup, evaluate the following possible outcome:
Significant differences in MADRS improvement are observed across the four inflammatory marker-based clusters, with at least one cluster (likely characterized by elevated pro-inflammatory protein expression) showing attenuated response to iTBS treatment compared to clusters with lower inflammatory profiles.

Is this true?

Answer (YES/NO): YES